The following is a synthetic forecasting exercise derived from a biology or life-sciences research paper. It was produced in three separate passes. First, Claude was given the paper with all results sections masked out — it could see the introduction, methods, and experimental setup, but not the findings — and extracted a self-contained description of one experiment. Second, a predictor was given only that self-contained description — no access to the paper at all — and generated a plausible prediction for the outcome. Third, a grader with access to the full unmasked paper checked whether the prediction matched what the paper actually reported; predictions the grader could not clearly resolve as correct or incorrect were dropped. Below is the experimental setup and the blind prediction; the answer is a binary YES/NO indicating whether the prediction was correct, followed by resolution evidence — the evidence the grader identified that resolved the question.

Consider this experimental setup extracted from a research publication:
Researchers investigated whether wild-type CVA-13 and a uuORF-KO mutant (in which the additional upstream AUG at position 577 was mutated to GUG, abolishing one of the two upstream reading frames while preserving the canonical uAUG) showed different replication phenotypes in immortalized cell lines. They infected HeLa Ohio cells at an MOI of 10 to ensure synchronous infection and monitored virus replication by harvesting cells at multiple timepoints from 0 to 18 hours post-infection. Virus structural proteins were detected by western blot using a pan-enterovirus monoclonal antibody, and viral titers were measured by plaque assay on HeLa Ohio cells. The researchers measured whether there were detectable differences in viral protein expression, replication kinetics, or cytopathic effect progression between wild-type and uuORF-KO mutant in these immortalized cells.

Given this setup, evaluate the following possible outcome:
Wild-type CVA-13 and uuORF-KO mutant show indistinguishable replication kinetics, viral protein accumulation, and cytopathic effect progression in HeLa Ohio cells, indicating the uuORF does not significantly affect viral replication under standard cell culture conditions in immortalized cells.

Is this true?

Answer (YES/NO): YES